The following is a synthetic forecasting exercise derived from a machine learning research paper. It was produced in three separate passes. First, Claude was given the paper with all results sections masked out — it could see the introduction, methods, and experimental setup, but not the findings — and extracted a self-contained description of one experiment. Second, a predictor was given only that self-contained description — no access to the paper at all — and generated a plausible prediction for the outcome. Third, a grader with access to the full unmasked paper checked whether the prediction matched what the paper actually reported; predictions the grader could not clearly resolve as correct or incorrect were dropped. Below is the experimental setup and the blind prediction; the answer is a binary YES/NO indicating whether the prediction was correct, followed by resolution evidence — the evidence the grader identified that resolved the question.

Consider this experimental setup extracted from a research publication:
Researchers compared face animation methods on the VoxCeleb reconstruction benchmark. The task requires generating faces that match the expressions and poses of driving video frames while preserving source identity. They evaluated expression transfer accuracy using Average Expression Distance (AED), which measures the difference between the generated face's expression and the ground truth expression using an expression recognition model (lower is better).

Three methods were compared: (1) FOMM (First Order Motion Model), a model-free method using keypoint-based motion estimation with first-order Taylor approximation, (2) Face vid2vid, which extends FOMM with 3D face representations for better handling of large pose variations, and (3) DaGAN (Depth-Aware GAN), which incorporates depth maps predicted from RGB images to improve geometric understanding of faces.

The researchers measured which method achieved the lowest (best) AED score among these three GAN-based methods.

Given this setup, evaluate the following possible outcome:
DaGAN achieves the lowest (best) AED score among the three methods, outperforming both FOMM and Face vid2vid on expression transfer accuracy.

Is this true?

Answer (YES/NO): NO